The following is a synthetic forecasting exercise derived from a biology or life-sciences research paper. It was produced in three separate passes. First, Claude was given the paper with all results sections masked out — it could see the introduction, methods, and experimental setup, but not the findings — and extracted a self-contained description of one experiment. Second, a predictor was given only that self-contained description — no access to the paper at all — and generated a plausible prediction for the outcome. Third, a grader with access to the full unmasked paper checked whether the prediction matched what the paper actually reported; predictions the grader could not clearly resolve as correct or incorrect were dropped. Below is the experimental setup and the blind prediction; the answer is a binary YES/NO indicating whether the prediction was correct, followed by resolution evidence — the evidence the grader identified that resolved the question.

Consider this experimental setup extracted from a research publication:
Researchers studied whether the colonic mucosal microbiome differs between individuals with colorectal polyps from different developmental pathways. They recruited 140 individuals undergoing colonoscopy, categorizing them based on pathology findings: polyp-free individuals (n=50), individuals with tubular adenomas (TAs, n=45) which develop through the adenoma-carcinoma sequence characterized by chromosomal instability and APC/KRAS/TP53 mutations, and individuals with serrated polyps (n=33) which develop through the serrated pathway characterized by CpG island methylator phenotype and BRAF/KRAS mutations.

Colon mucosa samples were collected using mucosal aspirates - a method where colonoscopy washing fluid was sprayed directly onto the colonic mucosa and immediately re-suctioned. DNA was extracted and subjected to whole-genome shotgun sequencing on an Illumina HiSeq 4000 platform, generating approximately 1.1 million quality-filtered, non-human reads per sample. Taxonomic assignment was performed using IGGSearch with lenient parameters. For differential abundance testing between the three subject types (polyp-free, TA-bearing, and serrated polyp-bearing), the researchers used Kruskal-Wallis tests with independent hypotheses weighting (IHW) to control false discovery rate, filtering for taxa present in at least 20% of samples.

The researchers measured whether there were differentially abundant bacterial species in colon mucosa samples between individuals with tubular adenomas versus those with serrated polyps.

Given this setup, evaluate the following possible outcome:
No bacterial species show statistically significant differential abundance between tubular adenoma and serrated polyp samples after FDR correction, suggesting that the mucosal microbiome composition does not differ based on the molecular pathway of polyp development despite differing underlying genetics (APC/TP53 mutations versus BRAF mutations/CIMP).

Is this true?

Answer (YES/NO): NO